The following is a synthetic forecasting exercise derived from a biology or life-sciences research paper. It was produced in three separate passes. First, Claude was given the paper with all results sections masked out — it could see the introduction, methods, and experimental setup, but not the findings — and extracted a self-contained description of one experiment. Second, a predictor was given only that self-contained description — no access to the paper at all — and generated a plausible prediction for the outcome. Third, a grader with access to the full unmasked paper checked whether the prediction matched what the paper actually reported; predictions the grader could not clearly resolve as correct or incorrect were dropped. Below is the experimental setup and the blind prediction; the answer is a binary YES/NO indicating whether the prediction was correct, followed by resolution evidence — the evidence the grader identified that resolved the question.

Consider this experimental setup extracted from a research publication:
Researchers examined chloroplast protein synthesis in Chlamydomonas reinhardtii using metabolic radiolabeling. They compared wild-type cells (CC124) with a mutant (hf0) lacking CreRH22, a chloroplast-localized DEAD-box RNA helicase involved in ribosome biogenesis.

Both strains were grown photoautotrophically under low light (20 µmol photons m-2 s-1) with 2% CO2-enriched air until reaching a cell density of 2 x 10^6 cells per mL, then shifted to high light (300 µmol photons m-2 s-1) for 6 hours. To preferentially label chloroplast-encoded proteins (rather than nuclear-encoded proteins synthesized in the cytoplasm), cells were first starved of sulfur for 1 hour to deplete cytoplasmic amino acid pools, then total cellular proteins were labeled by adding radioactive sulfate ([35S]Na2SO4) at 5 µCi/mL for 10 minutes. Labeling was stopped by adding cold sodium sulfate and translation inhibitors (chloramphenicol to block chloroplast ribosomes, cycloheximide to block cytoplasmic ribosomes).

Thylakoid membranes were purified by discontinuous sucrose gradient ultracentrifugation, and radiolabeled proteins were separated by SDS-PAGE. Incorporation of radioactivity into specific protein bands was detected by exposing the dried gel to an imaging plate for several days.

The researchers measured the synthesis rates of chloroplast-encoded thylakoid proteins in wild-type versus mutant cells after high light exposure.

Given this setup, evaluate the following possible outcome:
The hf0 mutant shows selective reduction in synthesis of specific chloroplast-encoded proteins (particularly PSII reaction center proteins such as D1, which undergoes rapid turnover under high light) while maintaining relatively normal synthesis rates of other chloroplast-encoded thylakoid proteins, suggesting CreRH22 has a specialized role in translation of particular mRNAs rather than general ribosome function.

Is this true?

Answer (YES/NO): NO